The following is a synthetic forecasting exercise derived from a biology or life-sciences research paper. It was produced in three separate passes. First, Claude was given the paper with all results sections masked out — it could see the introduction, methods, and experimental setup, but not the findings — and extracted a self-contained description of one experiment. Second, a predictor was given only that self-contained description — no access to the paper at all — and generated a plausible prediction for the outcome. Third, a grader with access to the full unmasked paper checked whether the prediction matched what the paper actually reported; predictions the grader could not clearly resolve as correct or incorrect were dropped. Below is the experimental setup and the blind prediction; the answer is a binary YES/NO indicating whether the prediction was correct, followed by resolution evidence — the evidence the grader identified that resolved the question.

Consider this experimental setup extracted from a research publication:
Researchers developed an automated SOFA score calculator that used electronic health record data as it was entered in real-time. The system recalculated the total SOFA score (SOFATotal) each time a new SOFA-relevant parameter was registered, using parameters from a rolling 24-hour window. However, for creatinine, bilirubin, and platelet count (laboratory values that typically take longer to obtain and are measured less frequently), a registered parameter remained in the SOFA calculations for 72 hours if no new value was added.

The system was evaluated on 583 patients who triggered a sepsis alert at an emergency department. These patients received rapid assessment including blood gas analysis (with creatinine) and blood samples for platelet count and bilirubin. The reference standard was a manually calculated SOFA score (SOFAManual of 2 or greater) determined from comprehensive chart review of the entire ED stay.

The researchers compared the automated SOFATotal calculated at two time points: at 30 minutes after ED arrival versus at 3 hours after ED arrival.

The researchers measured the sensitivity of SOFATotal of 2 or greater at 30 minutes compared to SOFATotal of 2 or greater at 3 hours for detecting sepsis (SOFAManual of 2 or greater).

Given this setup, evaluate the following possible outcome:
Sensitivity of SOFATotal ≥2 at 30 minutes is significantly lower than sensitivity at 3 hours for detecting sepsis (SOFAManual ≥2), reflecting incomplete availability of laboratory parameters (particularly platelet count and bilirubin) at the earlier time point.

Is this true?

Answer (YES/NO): YES